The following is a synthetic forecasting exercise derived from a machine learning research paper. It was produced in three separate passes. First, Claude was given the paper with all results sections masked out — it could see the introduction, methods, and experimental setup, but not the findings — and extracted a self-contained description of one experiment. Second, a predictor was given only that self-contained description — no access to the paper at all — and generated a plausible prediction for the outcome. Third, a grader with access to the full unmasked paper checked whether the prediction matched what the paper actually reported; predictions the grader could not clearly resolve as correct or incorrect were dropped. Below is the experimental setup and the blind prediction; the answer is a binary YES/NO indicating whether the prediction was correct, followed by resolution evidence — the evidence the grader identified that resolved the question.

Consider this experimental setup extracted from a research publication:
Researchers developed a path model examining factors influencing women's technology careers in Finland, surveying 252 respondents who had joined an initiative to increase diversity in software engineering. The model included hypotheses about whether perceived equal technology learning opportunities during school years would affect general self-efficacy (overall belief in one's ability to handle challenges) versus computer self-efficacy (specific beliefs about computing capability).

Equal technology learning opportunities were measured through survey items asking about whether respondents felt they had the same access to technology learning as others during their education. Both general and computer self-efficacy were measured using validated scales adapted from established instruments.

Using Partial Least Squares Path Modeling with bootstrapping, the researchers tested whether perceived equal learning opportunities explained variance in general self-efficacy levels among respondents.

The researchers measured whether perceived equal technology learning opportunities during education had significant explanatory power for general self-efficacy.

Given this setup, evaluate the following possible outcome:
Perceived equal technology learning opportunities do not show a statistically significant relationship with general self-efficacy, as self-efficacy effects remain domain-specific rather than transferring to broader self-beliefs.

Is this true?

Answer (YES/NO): YES